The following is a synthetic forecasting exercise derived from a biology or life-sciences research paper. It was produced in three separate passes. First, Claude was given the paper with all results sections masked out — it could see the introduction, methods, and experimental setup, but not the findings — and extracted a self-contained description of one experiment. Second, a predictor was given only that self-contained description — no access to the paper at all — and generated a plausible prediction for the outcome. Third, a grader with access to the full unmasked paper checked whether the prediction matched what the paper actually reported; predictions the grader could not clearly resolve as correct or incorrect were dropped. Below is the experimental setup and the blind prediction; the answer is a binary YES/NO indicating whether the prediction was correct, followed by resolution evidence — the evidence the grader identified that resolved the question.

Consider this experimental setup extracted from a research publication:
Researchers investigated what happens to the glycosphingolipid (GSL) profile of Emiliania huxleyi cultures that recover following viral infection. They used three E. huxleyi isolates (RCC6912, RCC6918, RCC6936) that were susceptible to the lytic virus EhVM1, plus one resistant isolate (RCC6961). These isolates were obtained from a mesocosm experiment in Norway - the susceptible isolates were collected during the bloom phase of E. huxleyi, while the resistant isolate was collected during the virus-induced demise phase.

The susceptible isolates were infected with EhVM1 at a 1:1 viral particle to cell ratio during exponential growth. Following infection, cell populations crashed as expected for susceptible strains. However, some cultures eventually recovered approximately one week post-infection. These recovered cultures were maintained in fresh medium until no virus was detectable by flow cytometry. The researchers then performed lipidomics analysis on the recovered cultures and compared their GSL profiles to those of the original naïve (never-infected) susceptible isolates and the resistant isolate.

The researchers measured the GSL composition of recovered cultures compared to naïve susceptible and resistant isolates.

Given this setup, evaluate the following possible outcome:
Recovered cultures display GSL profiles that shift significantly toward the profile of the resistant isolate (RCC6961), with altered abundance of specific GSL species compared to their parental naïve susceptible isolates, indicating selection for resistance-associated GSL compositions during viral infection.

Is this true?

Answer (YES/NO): YES